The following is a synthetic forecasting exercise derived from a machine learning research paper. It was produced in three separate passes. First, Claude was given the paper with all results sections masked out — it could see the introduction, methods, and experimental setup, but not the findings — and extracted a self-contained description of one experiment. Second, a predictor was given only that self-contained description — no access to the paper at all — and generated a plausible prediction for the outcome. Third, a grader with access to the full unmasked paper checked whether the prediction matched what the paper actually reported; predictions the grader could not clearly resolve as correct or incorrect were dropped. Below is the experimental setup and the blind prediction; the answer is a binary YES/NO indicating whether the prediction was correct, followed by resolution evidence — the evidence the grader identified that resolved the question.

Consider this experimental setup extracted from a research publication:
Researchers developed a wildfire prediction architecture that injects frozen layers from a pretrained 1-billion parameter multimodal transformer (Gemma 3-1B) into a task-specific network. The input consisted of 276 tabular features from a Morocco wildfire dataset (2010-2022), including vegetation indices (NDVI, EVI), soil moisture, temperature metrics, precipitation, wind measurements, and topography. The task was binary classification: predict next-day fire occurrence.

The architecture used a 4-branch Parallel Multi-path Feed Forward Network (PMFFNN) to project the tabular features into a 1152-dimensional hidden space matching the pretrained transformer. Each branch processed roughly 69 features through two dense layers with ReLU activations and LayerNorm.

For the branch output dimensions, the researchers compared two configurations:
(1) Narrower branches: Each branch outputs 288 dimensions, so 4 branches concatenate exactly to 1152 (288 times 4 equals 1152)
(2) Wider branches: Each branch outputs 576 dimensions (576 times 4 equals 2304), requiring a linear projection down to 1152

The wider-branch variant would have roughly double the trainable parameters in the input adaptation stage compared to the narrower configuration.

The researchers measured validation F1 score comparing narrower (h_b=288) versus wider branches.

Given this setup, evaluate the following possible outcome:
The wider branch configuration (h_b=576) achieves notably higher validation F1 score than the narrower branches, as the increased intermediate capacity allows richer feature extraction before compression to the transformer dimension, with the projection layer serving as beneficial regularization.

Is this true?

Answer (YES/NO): NO